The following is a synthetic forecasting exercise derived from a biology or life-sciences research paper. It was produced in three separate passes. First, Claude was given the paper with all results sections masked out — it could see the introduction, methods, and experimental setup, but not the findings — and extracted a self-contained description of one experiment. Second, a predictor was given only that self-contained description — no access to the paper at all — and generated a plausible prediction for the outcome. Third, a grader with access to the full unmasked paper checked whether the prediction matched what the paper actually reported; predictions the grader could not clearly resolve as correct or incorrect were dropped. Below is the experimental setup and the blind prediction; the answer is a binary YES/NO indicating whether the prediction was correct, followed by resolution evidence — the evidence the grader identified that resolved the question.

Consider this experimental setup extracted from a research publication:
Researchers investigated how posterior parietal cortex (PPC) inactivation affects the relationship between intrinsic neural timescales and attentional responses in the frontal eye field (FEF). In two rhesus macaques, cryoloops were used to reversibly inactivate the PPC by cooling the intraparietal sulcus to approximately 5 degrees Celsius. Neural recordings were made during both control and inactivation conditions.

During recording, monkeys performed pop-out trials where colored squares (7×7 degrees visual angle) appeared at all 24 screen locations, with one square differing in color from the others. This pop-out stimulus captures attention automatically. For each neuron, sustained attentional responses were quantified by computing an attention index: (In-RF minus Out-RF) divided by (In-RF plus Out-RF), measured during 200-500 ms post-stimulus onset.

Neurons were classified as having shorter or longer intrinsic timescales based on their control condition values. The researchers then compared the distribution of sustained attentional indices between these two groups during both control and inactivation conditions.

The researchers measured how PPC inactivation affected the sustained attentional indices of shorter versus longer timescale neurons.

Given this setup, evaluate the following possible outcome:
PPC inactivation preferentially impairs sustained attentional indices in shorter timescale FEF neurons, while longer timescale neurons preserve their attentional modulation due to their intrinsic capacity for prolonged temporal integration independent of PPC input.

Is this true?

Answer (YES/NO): NO